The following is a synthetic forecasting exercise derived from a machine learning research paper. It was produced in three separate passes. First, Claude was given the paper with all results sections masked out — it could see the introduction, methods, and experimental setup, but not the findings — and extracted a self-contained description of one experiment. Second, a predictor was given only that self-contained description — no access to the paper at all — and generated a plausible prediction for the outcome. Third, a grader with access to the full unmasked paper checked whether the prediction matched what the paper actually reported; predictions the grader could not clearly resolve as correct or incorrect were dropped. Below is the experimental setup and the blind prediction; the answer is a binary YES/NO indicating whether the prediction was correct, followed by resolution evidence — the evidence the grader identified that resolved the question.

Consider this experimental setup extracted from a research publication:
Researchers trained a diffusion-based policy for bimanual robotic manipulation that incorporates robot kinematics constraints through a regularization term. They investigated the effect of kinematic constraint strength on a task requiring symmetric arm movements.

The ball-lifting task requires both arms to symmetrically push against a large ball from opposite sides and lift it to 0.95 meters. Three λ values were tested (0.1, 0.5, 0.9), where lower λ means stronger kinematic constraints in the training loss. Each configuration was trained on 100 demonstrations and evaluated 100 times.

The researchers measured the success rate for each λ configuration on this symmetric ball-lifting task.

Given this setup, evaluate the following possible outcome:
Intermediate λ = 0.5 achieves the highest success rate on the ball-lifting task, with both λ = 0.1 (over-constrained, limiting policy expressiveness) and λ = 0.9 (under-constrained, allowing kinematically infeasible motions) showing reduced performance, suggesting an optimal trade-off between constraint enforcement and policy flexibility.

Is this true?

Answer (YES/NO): NO